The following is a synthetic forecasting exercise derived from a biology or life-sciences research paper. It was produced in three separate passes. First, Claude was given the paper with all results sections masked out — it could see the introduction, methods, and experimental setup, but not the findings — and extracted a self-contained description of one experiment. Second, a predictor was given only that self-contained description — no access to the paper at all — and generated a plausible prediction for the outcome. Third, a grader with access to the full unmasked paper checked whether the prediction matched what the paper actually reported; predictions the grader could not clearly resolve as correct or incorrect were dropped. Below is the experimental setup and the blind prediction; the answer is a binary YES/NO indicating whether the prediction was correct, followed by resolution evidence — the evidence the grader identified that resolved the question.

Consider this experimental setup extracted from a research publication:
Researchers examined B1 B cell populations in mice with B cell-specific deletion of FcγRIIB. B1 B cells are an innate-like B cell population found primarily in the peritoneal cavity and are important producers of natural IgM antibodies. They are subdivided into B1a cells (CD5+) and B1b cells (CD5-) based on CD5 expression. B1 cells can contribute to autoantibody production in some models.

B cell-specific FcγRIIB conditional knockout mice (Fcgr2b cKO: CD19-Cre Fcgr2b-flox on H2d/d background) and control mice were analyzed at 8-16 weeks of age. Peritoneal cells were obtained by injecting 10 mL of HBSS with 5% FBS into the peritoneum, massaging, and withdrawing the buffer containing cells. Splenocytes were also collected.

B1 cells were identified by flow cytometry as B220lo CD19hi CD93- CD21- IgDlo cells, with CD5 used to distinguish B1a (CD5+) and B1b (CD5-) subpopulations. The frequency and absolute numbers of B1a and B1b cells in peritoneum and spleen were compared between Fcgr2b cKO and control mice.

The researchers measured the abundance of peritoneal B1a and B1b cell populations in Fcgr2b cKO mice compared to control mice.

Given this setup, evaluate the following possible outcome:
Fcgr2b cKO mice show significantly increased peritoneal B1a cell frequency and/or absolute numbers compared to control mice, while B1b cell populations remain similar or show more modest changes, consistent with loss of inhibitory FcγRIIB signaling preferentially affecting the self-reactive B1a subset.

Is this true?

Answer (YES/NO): NO